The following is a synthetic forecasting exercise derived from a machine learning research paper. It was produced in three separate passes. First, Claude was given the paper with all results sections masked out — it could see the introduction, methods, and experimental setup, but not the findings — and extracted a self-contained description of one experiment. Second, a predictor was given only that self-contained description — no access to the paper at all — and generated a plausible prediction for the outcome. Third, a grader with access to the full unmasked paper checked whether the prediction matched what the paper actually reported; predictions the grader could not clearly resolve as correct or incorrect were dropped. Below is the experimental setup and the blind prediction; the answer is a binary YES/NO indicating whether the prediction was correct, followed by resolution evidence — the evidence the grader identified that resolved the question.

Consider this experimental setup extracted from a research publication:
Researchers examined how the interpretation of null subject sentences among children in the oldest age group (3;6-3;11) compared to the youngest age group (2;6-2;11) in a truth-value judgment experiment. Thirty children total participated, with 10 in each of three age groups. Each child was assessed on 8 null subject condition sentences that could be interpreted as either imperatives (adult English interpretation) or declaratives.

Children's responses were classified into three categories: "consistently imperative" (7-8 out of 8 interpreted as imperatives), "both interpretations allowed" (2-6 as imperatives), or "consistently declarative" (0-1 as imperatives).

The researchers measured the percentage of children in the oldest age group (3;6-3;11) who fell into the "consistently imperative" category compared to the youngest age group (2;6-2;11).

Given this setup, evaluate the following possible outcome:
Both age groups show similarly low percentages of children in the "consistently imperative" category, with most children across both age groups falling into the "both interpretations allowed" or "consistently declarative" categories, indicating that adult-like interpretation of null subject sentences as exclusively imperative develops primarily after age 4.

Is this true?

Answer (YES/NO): NO